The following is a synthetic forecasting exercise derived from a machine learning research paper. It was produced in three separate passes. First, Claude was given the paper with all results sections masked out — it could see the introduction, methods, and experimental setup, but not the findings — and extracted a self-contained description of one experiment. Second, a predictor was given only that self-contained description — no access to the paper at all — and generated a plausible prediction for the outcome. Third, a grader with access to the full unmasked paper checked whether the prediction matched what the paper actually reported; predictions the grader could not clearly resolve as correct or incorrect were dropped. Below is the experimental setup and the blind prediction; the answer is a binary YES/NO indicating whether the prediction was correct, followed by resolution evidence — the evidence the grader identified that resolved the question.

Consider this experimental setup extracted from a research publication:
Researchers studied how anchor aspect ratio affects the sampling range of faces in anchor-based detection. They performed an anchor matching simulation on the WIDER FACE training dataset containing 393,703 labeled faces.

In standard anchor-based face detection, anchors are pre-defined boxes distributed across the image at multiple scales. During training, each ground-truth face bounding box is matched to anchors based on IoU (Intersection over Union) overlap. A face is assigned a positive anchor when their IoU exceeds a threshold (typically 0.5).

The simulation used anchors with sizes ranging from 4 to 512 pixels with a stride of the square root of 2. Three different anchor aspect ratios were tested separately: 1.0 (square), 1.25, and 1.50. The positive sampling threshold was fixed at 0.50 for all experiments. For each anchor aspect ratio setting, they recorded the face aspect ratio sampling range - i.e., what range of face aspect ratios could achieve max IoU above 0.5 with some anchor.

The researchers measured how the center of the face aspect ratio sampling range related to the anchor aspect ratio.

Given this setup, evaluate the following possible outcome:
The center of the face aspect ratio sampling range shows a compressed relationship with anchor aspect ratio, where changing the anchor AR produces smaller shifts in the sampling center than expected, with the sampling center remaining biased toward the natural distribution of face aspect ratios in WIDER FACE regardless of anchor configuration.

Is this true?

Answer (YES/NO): NO